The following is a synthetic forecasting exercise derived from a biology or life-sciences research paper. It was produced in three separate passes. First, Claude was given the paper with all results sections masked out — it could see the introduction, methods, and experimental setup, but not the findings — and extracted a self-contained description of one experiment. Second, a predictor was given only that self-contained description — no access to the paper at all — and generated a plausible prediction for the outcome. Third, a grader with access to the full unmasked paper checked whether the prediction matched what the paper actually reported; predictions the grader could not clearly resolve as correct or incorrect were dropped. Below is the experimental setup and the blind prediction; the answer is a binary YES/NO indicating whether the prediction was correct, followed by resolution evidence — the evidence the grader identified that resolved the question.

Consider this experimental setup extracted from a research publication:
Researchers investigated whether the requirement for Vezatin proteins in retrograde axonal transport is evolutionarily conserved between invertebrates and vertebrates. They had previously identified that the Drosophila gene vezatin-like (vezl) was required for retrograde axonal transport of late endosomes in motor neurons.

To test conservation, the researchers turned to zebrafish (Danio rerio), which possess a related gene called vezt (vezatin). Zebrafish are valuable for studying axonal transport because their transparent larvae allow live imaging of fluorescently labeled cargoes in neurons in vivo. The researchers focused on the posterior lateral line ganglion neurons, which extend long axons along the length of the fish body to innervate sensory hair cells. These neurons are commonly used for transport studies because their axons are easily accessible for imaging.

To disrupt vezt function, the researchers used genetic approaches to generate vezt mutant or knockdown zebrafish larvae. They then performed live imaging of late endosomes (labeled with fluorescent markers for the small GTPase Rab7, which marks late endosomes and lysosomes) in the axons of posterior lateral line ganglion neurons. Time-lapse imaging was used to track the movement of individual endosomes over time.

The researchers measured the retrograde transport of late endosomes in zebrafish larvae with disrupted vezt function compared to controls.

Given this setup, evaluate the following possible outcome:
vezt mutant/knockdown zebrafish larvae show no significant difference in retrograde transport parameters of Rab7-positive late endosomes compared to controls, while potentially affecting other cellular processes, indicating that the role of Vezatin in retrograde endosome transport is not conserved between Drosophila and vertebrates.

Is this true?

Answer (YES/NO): NO